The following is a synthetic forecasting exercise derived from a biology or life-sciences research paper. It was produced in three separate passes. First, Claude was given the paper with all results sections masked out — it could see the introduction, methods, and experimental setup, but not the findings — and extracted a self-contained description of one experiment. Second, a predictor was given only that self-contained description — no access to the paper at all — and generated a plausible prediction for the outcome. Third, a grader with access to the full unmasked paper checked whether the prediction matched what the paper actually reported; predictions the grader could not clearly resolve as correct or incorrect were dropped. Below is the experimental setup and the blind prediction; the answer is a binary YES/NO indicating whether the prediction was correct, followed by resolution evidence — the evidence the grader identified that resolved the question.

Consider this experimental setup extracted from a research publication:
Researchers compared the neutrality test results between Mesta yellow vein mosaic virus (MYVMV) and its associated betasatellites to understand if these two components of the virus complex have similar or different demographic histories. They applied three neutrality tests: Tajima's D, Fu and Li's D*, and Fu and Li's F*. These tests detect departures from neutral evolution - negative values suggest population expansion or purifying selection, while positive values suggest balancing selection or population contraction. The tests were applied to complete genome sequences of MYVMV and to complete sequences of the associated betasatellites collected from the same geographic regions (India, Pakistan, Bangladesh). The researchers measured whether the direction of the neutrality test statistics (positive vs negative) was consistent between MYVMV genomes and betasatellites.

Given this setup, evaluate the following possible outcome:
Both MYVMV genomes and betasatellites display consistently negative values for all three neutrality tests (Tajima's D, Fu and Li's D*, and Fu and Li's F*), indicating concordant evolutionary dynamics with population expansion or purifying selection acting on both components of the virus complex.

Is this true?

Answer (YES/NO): NO